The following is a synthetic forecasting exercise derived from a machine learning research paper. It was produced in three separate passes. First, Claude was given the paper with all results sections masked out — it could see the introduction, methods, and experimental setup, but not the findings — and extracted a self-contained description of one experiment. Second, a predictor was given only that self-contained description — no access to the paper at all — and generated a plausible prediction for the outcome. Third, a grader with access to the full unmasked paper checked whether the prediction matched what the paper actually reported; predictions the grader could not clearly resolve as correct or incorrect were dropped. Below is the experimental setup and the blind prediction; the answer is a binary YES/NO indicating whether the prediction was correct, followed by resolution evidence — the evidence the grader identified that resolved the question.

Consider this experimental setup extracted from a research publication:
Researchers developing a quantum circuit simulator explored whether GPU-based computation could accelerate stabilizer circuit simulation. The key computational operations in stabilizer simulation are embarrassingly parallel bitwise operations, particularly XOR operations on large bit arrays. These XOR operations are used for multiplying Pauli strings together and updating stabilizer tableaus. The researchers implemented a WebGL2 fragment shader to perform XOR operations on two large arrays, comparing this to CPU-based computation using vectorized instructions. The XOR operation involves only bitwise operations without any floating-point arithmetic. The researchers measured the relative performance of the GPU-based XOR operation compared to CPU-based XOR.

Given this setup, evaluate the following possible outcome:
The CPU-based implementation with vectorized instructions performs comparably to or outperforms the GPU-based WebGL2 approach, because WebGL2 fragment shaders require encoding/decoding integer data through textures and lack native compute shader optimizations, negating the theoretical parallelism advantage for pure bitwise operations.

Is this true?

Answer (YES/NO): YES